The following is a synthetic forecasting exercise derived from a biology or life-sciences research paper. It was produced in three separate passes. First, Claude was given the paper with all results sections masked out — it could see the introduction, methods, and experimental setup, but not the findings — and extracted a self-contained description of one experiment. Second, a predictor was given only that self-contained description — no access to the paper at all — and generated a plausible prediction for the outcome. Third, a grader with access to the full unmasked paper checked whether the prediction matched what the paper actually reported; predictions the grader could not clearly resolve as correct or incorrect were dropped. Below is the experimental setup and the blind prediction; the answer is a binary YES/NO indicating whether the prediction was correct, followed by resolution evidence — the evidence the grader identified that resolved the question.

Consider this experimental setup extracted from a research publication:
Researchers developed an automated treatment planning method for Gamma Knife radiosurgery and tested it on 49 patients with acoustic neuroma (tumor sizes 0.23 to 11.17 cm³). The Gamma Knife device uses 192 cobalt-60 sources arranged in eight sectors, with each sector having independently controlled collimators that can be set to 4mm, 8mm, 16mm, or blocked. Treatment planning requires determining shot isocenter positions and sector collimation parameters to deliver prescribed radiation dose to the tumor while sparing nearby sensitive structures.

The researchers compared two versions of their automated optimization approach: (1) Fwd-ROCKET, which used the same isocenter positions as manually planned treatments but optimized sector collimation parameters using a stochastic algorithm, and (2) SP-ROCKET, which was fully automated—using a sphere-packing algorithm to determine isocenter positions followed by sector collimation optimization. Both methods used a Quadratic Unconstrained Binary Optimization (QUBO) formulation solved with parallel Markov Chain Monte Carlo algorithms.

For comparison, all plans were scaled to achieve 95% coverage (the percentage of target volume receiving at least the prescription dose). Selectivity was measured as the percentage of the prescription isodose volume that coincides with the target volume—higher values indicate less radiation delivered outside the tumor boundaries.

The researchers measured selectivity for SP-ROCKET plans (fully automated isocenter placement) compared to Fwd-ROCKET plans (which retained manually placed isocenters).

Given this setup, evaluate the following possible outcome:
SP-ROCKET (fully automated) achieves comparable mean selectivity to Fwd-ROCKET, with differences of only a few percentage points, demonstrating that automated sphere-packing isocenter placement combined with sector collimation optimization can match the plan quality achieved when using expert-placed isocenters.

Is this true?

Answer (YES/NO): YES